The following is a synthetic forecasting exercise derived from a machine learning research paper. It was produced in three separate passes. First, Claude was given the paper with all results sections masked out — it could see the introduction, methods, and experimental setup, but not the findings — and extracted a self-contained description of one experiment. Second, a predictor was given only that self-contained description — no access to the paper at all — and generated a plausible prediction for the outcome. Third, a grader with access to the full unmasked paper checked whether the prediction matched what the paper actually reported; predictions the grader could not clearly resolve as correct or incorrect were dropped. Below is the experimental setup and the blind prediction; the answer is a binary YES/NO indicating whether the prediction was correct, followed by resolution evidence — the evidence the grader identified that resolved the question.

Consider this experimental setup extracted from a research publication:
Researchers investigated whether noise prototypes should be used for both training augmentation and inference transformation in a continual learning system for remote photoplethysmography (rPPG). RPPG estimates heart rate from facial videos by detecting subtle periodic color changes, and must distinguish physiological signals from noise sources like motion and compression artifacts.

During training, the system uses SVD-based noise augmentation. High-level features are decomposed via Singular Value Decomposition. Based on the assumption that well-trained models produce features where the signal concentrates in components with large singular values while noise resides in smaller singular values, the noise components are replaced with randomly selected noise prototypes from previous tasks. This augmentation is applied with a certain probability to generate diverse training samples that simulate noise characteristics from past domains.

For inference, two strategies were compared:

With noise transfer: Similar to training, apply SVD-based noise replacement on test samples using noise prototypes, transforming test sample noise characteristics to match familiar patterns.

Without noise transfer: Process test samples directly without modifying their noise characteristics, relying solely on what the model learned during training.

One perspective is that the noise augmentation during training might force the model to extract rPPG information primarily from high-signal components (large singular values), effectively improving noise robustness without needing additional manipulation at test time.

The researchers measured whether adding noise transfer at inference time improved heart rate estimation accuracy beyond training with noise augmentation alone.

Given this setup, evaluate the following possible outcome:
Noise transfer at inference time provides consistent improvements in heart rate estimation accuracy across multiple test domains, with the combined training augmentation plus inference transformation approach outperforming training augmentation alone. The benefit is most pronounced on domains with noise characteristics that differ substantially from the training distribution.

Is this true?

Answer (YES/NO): NO